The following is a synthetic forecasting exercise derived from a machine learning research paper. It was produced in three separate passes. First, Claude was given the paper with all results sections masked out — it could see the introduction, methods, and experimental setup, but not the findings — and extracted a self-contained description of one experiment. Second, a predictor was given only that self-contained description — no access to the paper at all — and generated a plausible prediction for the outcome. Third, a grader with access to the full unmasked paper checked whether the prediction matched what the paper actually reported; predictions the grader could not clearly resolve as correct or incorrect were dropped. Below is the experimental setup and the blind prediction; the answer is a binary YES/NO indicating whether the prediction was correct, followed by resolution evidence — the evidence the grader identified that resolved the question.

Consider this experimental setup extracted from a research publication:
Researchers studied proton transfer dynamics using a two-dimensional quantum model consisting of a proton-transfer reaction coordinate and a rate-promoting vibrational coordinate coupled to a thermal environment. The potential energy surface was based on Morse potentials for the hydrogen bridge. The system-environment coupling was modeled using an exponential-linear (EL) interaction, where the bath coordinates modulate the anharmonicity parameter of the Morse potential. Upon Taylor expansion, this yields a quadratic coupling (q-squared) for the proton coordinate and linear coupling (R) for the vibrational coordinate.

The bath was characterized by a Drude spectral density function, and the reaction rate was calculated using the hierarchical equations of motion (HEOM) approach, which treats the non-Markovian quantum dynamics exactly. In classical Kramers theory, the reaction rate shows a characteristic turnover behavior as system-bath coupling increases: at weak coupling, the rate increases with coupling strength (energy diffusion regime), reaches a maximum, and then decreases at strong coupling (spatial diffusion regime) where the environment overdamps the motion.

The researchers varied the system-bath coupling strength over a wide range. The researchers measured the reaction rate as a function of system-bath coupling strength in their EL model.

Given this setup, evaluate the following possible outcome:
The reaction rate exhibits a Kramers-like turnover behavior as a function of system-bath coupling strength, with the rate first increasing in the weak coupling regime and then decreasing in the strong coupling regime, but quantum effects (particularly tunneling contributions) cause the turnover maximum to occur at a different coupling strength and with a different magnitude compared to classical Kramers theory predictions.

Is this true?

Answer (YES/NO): NO